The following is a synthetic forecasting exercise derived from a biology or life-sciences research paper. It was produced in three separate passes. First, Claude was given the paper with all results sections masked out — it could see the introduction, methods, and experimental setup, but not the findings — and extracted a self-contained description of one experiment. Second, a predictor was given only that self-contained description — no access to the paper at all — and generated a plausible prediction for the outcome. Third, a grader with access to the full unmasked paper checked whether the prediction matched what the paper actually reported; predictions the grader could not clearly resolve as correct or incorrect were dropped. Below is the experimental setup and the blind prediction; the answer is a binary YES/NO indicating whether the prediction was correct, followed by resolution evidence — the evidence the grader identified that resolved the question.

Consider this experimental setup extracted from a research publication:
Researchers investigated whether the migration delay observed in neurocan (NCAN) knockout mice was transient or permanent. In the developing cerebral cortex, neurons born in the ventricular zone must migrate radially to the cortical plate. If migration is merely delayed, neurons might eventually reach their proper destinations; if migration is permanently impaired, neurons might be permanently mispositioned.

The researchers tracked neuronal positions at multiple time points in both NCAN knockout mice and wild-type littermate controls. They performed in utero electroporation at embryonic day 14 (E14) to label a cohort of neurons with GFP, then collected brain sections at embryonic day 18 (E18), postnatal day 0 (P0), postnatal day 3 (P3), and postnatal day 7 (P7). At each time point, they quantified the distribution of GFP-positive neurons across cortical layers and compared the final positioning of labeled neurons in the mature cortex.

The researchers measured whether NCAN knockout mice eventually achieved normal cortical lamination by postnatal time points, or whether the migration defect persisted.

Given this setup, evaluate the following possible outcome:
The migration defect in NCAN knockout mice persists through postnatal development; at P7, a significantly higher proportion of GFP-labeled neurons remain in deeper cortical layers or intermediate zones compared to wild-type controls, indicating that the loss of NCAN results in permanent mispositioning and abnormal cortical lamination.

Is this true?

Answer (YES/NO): NO